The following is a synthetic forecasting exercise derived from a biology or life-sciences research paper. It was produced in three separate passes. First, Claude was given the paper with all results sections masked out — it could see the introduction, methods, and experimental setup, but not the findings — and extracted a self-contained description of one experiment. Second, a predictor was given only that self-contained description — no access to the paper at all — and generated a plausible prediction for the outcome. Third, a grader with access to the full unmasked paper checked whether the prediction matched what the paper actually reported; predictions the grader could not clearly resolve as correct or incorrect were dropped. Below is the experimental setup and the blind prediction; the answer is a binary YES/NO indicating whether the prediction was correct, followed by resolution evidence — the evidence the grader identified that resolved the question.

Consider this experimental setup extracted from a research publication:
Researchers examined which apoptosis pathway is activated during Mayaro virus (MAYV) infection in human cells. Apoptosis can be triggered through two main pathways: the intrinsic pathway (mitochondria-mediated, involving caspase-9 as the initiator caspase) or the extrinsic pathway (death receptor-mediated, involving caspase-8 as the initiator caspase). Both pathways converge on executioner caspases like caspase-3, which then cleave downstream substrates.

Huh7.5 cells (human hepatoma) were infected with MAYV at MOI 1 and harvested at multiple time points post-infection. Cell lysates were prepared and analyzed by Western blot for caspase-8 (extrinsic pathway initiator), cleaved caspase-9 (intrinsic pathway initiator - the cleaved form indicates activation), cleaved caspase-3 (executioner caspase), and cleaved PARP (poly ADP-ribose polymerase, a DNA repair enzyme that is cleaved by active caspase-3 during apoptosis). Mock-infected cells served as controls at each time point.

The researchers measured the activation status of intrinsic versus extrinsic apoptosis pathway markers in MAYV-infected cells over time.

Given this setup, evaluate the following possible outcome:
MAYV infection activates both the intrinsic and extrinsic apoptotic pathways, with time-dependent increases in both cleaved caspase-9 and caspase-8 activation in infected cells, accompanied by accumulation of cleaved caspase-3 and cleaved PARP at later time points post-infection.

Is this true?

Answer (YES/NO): YES